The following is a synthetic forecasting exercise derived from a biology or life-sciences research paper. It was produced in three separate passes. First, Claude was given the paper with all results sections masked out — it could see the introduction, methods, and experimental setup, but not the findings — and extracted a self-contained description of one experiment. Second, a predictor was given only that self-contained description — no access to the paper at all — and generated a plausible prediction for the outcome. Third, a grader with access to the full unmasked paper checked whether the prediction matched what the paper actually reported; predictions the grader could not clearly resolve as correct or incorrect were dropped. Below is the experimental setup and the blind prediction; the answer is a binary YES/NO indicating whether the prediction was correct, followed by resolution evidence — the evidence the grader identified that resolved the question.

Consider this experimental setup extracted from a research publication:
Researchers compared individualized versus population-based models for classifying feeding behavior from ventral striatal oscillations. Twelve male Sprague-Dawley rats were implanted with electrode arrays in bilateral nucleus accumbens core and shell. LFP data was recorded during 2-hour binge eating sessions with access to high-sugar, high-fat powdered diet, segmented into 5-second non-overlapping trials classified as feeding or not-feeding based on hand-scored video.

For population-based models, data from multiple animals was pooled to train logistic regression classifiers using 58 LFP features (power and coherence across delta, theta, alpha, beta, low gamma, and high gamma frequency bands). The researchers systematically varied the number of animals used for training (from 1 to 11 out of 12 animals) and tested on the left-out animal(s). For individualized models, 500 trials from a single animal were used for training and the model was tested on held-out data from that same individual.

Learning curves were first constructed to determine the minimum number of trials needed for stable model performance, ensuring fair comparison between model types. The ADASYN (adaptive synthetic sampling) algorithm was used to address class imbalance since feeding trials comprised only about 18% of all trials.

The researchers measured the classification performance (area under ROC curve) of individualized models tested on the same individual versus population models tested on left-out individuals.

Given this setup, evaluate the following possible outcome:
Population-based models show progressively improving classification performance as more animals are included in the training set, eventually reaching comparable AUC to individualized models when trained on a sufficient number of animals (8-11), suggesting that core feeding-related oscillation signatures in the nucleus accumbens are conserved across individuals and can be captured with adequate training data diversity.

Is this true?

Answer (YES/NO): NO